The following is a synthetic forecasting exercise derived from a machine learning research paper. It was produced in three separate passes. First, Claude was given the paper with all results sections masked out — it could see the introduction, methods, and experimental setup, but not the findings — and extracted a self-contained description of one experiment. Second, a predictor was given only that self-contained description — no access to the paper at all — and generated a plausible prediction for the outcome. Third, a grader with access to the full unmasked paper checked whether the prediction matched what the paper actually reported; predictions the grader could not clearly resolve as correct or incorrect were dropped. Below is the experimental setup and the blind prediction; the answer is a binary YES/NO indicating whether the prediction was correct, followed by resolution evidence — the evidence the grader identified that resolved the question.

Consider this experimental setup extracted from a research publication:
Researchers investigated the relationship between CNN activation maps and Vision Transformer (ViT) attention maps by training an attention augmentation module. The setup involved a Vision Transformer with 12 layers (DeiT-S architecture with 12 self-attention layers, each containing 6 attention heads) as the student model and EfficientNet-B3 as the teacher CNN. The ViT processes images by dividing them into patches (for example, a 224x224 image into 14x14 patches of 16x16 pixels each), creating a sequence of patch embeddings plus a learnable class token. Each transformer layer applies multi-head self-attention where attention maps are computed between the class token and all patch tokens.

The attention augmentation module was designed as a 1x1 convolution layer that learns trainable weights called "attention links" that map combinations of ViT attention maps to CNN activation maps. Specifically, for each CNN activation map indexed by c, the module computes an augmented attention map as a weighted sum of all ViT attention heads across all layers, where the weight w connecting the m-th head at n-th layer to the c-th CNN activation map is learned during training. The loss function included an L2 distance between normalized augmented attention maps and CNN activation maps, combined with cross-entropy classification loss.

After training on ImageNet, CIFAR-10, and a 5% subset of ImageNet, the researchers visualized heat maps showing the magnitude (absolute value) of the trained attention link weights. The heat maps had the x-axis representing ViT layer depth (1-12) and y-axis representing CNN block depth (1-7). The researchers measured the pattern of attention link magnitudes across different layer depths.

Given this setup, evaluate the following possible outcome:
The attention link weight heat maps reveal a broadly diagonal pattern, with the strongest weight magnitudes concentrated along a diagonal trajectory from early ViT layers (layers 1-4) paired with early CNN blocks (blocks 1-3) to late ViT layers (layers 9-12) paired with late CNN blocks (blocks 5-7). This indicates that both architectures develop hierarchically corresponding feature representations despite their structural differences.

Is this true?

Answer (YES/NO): YES